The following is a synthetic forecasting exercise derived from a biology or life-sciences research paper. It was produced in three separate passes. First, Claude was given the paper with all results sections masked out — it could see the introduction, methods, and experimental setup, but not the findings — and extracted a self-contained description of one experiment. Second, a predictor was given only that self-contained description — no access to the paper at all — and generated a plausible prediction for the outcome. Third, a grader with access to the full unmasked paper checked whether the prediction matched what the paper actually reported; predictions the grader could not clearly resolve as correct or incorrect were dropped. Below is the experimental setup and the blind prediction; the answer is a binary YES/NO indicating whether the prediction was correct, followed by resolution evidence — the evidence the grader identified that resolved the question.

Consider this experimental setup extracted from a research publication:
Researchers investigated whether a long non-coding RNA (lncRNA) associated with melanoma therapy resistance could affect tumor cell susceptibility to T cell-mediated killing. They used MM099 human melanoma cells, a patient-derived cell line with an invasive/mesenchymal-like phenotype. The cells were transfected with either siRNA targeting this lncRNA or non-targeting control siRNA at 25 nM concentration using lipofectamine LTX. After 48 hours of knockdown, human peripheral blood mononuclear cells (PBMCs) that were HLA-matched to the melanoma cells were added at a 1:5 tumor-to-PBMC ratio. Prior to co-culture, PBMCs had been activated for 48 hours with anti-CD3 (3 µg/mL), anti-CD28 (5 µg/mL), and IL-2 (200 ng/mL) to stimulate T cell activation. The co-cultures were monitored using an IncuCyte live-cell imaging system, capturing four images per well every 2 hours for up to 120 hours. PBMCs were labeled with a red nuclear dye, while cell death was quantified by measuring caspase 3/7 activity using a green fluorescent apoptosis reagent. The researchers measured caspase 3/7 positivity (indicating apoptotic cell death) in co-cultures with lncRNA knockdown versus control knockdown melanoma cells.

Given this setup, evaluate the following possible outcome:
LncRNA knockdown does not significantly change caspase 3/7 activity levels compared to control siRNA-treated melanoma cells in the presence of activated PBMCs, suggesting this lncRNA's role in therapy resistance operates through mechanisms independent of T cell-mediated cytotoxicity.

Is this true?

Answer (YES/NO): NO